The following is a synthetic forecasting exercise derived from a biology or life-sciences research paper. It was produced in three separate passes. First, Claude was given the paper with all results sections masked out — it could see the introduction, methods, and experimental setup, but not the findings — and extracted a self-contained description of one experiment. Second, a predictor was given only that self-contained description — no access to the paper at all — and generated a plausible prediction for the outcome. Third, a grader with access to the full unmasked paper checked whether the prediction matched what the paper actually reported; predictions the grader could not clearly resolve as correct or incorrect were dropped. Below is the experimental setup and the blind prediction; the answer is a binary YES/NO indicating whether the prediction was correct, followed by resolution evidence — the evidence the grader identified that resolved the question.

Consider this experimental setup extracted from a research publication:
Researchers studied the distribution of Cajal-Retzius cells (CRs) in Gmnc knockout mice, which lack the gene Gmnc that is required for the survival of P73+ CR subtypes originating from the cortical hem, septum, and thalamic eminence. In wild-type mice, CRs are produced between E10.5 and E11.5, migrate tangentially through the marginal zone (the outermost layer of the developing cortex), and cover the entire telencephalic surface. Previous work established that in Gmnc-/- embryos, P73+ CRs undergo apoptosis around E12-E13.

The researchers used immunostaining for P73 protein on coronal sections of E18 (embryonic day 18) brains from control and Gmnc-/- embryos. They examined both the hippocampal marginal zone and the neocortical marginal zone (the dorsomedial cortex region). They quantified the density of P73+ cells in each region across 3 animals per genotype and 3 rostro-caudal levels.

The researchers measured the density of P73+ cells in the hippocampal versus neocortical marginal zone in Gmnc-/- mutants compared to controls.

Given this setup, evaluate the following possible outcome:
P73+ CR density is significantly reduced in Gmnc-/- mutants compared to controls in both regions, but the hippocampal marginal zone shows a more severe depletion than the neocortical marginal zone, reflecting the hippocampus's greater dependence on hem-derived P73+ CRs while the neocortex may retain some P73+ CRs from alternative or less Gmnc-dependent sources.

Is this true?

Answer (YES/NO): NO